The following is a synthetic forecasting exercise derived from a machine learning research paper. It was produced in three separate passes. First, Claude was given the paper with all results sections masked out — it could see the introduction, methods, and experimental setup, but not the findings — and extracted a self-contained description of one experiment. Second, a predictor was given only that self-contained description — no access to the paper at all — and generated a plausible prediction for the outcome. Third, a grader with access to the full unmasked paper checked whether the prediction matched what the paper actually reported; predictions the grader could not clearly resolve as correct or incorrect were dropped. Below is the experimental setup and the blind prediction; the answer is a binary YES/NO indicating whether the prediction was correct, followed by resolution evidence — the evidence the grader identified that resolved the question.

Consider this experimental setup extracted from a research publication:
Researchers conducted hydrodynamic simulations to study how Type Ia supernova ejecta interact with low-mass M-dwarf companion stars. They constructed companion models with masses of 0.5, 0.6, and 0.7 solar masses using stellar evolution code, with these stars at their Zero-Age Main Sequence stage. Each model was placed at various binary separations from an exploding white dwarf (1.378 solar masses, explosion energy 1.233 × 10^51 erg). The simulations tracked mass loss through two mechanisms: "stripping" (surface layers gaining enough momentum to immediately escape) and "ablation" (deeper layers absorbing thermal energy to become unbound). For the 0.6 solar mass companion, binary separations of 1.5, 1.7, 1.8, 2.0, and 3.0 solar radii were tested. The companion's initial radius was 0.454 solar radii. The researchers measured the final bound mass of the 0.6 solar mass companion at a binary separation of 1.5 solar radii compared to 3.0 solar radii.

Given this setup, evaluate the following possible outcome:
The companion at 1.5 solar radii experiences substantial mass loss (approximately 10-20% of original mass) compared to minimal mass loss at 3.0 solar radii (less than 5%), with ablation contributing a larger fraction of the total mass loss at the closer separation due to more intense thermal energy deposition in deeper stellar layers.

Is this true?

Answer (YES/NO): NO